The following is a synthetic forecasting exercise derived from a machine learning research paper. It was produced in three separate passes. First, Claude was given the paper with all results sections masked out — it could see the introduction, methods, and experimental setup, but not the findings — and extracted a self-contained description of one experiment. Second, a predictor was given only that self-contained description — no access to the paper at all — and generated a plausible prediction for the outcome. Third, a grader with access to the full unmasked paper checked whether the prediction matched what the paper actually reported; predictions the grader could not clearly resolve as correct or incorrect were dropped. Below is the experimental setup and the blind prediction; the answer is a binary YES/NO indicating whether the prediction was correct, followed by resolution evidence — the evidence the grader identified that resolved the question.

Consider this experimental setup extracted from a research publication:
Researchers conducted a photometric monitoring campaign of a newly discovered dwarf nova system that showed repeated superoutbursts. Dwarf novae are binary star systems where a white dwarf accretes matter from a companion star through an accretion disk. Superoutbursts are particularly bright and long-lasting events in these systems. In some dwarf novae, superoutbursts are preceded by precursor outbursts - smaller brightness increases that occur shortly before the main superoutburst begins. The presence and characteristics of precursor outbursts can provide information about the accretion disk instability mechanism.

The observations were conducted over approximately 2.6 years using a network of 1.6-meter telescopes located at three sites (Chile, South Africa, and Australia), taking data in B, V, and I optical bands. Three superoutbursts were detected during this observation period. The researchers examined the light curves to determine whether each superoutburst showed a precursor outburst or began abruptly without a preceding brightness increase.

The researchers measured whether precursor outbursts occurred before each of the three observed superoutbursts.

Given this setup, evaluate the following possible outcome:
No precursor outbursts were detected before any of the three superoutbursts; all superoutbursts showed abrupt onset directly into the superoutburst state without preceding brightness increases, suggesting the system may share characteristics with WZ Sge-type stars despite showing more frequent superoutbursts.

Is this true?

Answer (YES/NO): NO